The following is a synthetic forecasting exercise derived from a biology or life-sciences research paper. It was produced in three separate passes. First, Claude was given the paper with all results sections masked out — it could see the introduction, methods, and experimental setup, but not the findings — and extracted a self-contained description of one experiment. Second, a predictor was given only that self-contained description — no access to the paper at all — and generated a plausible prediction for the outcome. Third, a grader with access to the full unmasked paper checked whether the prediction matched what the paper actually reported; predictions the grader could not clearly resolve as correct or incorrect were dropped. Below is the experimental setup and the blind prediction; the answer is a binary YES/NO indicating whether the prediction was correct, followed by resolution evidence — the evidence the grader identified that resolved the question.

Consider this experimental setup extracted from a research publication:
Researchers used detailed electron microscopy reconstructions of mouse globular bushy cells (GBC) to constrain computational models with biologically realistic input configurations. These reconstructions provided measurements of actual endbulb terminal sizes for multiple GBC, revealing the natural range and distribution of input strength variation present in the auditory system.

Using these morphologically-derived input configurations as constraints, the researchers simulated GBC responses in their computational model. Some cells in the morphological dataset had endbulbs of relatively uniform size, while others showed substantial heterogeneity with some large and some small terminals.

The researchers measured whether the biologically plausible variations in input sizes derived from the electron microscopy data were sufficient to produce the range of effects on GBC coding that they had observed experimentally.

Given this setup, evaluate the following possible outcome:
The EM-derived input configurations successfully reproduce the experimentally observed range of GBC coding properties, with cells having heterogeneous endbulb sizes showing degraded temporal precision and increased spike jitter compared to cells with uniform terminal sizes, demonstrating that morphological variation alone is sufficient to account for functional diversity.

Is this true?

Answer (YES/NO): YES